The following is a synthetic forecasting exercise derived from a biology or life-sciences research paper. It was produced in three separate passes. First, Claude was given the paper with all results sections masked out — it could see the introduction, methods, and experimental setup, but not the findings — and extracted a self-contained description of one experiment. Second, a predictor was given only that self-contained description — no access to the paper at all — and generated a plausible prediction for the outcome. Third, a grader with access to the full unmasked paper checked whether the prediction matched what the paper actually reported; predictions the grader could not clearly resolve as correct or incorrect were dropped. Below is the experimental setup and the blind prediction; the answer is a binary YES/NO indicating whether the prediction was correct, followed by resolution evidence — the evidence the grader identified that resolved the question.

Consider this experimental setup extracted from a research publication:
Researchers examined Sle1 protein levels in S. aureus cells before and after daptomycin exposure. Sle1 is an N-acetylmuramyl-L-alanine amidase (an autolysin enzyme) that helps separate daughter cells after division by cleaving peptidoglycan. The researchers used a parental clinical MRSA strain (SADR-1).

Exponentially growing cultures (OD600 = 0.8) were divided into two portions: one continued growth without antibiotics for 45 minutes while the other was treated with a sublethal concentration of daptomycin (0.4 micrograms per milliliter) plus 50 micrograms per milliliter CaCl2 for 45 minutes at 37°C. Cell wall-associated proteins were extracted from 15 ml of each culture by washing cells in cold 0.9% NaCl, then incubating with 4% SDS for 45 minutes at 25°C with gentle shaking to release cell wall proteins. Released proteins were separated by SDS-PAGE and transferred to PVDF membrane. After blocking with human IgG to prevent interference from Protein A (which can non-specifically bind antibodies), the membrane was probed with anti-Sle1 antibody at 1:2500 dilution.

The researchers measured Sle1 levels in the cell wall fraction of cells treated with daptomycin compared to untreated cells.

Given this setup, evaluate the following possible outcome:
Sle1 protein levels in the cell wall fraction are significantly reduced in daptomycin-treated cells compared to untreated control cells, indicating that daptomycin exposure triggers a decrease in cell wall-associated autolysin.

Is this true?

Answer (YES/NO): NO